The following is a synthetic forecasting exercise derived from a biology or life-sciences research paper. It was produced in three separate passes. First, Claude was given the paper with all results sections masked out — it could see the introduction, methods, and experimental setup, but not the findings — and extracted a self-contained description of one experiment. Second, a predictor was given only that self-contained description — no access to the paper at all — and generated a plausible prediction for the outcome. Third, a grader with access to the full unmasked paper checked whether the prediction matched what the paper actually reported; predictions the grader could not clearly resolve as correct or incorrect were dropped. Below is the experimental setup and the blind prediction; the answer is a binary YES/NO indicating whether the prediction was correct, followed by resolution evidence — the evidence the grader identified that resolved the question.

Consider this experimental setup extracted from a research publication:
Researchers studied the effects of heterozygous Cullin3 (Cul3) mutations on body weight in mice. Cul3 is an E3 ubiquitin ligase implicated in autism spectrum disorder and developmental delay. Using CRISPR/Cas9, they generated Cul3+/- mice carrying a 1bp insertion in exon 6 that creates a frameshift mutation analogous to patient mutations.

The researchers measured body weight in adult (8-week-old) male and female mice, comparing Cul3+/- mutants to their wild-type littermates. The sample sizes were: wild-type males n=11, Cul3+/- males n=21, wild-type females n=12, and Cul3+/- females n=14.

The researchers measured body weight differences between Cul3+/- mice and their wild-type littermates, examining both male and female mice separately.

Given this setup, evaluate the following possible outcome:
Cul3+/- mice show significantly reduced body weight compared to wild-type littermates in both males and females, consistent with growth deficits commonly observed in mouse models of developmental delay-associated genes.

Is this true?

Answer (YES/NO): YES